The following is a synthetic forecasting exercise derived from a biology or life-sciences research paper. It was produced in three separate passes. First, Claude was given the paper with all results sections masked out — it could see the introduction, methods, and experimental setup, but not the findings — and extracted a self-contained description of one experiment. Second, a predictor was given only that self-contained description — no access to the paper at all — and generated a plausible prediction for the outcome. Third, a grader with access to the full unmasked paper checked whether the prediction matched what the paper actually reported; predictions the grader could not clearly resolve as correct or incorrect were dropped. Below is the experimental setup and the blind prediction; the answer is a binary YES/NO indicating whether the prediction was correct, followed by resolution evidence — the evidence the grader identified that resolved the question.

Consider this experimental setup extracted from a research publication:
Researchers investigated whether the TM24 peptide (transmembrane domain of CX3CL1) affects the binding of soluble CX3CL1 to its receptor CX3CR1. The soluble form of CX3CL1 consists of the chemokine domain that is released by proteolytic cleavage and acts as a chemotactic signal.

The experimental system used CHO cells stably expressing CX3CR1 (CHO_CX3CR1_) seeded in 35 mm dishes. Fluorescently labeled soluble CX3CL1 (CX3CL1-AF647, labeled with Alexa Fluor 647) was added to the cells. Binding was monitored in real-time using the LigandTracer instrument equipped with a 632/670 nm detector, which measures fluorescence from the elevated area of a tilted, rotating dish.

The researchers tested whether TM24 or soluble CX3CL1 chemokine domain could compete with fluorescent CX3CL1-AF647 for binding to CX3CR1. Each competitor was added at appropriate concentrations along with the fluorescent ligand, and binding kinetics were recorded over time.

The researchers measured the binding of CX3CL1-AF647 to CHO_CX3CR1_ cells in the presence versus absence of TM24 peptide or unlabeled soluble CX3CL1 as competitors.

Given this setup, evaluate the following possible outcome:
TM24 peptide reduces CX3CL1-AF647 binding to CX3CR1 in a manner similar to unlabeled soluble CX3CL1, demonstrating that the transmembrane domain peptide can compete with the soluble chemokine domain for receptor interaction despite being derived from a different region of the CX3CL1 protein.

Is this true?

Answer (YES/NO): NO